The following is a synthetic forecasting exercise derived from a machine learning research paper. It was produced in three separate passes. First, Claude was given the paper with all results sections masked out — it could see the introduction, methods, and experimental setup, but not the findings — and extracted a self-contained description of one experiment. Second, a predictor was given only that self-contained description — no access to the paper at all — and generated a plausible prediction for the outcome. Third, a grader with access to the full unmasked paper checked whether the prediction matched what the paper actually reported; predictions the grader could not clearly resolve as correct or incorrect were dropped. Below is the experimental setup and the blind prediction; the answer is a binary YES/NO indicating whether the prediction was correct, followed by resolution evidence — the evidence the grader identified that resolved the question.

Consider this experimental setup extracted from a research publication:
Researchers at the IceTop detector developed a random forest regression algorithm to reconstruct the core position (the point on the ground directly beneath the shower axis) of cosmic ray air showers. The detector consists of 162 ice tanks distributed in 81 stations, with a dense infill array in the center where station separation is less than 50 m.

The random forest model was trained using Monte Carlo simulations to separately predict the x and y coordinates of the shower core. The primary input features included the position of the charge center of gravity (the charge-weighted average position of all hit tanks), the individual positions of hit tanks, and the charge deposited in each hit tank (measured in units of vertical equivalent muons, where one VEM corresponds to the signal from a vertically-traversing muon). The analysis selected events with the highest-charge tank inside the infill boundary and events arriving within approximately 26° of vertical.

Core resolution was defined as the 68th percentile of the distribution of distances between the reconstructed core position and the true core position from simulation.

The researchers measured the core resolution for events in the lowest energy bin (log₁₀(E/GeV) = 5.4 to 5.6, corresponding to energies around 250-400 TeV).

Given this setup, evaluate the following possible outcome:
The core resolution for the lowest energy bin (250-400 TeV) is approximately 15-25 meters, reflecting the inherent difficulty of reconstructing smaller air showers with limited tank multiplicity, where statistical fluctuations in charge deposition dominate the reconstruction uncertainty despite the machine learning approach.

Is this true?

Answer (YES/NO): YES